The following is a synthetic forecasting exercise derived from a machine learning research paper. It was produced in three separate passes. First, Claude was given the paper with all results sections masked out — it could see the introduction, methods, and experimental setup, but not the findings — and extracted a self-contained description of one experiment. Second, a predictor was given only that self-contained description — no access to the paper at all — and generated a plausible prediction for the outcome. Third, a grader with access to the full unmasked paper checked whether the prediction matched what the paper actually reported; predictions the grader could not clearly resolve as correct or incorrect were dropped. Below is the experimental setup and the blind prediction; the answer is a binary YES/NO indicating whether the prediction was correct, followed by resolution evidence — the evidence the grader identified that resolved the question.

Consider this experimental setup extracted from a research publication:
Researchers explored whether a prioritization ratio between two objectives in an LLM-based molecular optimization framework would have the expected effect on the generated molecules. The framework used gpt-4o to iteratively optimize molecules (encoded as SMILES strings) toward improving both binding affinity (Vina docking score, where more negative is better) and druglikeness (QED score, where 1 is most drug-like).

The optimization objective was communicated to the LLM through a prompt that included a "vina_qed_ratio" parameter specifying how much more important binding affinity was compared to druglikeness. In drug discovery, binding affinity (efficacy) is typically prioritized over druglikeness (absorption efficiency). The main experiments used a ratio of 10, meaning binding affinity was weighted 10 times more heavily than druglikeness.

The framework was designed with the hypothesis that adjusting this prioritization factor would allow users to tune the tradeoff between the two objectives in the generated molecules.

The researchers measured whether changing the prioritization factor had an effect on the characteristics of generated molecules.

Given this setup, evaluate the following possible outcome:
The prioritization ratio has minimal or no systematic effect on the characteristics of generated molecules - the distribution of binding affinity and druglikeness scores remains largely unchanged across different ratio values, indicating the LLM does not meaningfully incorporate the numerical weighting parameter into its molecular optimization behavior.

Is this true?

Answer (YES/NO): NO